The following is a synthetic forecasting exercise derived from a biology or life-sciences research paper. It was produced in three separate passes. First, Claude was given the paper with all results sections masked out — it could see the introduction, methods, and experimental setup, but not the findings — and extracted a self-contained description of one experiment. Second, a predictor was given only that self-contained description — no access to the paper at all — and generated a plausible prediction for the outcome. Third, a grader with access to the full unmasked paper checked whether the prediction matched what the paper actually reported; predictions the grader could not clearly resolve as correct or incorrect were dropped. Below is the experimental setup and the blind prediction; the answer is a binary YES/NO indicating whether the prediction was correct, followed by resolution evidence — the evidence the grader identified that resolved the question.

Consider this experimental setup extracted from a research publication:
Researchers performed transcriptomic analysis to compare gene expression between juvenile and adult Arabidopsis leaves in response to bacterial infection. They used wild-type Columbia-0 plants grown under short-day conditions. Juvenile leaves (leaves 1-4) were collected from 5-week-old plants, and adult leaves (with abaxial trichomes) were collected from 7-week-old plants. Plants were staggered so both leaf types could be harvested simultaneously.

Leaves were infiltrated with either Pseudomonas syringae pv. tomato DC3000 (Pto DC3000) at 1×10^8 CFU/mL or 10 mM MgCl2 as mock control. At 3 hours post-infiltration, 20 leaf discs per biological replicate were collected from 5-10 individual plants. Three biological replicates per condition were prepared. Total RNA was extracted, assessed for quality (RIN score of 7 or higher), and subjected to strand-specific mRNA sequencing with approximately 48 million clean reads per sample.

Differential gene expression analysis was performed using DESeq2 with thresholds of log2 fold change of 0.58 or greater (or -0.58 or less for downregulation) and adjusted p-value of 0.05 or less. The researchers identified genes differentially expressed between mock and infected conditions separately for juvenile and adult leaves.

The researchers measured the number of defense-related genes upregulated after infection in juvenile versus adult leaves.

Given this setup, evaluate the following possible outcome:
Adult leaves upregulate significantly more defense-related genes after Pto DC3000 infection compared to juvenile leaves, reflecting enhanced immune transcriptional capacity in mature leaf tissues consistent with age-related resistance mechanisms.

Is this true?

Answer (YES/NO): YES